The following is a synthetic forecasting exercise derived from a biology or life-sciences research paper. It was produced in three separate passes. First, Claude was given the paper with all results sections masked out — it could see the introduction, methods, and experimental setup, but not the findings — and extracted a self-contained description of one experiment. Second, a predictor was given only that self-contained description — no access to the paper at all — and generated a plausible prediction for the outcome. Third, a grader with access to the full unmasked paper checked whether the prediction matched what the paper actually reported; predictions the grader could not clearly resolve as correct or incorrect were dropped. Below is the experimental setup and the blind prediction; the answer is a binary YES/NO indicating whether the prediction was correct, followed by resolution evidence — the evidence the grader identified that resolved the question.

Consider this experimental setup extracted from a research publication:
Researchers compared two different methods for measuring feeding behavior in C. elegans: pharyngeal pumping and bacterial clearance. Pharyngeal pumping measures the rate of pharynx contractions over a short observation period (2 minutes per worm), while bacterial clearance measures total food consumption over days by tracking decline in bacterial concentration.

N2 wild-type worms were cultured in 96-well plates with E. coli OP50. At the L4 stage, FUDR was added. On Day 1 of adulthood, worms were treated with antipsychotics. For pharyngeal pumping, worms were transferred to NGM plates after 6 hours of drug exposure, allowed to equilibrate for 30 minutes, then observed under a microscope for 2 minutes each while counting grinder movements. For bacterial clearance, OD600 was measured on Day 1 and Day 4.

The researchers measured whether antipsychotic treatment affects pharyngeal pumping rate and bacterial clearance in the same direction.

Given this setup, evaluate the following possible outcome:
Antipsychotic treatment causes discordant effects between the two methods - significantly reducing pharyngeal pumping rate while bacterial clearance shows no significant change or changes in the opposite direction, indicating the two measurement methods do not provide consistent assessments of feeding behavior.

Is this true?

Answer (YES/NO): NO